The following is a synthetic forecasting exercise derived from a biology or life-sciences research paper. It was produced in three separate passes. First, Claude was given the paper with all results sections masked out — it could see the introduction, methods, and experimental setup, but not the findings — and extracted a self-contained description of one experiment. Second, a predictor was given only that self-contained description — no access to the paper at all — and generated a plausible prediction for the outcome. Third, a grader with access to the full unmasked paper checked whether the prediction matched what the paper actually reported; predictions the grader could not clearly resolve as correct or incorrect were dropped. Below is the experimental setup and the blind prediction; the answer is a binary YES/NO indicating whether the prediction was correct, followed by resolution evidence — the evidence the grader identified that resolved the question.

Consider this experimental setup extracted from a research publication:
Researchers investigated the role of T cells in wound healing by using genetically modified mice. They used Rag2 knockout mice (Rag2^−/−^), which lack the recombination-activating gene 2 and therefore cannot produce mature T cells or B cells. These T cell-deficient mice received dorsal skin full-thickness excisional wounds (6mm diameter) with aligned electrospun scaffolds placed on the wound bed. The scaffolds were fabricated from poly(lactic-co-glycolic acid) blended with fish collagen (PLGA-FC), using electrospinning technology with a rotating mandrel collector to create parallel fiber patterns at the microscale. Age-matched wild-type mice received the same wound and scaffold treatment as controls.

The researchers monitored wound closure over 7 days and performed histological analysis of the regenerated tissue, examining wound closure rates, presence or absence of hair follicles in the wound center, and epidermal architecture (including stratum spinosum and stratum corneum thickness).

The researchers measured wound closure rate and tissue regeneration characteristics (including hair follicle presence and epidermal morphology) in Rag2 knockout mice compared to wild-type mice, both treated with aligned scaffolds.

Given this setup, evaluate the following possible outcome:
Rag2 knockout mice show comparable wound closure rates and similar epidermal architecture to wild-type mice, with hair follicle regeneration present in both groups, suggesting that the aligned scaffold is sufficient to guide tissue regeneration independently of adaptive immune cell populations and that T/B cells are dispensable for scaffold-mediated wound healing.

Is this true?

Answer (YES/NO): NO